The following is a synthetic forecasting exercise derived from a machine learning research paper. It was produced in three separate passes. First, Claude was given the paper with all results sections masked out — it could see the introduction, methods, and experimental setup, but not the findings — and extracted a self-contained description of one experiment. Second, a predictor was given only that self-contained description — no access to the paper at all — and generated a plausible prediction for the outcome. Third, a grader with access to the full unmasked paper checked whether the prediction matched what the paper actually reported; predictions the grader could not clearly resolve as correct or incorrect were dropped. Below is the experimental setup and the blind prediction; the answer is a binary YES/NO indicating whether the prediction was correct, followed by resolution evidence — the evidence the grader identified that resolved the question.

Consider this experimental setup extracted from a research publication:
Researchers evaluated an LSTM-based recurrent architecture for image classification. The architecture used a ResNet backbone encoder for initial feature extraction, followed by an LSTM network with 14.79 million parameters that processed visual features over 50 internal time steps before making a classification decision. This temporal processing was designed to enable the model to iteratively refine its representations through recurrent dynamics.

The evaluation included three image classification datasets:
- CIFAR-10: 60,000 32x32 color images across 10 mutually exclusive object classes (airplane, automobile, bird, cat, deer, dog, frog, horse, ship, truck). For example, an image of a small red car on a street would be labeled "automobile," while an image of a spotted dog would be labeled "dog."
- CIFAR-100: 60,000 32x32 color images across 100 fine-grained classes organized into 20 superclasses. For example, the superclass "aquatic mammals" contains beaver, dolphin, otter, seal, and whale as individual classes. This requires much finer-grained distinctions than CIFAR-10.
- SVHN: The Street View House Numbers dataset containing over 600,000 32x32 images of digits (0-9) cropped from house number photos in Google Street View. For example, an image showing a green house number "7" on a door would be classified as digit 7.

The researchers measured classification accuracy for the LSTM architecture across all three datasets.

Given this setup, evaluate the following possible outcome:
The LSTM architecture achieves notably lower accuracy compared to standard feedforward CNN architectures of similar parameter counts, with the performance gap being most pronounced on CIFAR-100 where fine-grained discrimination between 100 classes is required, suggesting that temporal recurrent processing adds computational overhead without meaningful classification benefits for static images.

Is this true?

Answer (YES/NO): NO